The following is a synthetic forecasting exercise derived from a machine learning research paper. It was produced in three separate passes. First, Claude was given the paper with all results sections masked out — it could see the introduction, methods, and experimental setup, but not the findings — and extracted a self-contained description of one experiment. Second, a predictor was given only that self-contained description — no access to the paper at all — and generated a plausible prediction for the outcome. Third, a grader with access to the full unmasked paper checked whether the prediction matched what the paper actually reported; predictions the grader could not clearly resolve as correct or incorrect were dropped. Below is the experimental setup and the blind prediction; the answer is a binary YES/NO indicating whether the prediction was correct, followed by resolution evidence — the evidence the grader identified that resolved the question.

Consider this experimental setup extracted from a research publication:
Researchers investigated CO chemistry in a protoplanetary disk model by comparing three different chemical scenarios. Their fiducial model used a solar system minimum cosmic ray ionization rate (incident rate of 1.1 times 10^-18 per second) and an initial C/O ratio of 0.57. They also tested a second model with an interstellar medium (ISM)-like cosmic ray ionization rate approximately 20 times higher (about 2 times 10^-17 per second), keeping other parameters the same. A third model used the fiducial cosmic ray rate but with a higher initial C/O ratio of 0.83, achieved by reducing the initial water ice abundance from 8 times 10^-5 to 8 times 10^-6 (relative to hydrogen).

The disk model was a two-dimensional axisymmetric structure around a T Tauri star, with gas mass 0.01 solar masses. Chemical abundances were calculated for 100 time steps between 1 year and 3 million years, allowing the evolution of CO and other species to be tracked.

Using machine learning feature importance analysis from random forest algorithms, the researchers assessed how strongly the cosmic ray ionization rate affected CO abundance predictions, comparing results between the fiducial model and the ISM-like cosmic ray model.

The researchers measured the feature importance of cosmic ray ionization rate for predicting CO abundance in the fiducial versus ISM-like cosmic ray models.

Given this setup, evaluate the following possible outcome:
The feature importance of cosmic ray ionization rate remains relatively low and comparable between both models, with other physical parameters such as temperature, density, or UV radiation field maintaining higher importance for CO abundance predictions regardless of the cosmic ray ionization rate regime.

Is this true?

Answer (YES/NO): NO